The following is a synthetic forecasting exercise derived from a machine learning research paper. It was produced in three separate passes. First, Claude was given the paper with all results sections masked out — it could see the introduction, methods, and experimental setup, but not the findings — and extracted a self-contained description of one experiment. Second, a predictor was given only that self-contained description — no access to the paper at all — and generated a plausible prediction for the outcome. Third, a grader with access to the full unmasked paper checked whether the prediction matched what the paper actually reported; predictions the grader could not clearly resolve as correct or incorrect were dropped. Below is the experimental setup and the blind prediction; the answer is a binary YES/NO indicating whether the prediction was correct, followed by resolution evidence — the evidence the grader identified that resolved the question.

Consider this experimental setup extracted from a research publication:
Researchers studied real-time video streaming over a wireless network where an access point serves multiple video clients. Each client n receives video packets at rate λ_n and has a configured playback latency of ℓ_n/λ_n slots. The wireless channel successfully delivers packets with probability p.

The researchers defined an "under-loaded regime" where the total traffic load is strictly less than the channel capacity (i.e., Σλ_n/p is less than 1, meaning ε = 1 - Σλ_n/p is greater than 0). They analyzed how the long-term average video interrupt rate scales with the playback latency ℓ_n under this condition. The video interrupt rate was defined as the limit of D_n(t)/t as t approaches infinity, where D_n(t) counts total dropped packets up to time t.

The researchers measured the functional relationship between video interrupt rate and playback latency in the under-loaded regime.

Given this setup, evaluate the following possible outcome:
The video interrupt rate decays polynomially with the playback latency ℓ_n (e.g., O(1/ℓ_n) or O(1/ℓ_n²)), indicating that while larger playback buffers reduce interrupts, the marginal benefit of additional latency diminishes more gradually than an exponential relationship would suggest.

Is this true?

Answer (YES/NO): NO